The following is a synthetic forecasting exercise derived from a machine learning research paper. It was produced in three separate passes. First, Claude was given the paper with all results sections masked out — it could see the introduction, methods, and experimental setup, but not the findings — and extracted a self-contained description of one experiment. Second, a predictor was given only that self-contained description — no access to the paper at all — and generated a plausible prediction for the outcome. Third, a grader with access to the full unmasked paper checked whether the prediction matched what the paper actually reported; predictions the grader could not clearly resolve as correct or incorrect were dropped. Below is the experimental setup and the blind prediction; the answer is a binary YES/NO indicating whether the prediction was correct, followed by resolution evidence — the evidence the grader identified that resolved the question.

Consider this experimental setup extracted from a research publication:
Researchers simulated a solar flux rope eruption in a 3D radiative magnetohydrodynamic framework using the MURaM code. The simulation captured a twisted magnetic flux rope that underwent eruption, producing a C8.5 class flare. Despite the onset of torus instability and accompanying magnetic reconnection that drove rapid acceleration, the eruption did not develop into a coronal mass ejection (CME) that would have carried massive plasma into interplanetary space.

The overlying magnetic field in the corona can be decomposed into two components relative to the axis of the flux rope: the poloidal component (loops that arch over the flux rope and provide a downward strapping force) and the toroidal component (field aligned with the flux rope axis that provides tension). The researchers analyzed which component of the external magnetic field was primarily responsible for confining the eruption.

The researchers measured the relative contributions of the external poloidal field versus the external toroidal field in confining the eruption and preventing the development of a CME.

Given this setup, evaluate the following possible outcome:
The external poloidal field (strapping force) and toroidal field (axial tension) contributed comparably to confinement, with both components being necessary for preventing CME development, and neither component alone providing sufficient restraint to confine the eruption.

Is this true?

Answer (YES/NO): NO